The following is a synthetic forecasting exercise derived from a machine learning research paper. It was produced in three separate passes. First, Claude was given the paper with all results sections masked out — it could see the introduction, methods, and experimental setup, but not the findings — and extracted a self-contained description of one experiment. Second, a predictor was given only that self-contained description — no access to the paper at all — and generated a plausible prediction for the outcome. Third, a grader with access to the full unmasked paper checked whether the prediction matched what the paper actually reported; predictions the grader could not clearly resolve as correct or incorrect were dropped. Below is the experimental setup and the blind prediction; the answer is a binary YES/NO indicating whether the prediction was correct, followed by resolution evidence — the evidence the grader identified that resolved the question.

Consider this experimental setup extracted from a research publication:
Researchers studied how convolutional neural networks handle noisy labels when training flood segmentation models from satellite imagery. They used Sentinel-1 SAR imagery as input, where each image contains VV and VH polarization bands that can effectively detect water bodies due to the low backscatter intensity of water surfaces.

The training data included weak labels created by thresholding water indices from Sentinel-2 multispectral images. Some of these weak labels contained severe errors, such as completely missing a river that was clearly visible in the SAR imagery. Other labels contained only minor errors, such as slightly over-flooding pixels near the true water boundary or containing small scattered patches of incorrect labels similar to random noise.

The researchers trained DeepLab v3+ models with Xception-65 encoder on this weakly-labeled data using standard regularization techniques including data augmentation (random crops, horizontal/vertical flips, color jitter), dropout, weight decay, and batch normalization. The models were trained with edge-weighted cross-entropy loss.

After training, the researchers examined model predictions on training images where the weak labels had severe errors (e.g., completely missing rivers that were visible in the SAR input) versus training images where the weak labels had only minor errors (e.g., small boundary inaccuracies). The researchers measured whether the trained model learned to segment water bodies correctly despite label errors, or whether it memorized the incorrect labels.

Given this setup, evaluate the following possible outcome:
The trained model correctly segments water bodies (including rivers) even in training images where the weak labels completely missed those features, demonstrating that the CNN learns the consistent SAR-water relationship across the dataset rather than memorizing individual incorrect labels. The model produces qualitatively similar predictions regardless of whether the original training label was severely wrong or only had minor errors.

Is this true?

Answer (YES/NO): NO